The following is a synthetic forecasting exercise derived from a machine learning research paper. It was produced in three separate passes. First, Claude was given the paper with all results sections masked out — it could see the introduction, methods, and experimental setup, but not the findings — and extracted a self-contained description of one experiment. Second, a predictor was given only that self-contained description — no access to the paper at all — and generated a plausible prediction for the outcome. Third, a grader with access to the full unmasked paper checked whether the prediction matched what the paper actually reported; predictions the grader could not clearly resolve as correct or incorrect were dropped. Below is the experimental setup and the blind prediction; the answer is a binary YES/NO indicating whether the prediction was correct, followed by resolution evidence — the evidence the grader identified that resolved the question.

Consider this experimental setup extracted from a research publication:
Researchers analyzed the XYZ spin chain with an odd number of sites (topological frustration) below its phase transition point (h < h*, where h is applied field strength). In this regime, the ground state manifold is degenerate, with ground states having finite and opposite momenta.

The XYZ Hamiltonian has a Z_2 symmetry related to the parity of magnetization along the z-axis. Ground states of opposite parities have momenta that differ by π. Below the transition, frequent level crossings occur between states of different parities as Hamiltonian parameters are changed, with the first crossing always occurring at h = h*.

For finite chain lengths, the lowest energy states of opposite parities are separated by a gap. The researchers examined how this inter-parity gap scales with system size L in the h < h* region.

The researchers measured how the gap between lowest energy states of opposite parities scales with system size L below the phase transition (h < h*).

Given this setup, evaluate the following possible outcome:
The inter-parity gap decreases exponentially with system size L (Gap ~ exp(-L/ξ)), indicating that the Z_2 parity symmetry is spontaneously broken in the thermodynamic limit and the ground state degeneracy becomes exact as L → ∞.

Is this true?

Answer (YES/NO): YES